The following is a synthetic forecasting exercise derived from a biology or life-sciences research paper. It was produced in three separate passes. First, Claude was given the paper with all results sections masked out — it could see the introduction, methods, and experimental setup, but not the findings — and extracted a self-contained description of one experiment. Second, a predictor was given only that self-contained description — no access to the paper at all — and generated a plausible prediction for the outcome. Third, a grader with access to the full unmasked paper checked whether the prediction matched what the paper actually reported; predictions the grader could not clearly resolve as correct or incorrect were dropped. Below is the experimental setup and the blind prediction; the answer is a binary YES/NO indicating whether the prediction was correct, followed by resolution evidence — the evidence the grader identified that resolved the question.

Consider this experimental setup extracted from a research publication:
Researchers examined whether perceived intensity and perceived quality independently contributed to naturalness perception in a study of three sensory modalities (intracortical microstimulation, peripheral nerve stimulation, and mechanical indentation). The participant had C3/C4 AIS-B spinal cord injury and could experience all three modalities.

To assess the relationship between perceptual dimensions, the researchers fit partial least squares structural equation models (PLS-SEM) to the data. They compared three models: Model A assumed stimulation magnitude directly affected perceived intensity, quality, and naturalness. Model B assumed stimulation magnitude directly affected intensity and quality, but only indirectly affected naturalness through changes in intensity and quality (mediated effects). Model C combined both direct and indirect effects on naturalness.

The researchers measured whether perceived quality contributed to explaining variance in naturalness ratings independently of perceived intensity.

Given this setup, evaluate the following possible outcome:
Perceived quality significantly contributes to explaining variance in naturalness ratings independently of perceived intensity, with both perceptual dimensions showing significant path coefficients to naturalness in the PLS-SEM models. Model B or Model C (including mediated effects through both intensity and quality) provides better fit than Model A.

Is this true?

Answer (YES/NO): YES